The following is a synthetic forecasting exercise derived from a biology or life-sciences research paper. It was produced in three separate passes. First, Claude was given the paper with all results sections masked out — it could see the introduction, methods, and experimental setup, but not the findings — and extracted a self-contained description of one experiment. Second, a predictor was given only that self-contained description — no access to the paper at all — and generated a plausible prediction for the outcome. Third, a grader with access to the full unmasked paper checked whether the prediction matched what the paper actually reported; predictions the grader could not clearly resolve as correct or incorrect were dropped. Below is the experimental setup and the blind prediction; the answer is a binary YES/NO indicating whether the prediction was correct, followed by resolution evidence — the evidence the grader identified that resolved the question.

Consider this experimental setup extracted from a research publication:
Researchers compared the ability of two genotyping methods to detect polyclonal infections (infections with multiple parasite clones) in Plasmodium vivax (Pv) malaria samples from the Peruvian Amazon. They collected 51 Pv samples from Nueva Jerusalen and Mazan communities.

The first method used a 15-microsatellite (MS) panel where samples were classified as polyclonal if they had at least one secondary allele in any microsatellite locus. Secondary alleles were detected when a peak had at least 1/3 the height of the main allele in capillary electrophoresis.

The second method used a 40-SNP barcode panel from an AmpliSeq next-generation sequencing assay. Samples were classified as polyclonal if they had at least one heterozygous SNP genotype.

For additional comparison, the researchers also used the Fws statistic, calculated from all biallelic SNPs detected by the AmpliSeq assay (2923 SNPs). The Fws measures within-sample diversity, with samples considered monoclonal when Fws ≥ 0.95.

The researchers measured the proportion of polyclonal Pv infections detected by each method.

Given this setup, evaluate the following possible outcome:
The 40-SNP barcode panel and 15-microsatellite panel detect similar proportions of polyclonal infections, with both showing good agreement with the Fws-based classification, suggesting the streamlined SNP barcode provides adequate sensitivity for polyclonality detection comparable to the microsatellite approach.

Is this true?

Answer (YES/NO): NO